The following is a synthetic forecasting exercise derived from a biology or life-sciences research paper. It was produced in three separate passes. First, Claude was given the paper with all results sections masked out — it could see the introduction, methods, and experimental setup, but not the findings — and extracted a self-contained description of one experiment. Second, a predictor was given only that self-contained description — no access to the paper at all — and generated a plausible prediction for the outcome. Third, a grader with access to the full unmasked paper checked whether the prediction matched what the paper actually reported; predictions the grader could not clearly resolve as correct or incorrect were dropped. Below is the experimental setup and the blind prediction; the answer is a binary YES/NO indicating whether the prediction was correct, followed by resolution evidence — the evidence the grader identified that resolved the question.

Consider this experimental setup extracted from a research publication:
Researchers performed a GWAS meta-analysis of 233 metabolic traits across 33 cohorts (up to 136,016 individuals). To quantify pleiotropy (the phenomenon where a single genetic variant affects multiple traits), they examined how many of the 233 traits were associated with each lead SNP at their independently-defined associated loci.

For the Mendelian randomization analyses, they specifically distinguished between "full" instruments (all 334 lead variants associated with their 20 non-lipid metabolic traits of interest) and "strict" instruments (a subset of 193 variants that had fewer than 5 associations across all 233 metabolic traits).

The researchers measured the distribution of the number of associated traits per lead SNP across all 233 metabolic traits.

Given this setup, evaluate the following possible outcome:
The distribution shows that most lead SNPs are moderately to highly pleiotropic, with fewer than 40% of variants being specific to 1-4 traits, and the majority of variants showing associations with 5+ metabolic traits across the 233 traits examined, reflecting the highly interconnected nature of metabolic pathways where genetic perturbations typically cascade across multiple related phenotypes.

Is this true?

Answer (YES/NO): NO